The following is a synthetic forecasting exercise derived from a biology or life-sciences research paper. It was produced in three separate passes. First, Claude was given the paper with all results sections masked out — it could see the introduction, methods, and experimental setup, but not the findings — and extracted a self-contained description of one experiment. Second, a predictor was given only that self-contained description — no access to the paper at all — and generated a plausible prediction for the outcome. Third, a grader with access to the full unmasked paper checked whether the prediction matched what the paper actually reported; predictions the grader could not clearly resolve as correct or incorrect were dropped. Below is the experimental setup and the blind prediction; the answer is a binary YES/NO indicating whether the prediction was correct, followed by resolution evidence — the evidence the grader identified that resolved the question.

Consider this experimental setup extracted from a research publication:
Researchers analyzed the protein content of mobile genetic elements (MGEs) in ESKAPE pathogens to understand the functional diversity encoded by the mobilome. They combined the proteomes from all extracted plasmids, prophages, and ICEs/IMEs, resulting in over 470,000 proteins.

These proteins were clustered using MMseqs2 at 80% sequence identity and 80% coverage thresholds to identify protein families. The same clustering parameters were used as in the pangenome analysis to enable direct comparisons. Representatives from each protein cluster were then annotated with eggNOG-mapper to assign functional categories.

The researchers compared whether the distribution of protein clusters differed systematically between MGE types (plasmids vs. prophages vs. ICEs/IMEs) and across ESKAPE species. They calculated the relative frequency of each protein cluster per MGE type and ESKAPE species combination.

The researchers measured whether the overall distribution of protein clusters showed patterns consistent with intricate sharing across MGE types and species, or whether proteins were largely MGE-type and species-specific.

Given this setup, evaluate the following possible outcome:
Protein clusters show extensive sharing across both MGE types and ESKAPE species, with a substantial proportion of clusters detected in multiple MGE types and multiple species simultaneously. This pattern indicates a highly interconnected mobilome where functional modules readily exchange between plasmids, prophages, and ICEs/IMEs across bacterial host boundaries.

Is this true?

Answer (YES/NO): NO